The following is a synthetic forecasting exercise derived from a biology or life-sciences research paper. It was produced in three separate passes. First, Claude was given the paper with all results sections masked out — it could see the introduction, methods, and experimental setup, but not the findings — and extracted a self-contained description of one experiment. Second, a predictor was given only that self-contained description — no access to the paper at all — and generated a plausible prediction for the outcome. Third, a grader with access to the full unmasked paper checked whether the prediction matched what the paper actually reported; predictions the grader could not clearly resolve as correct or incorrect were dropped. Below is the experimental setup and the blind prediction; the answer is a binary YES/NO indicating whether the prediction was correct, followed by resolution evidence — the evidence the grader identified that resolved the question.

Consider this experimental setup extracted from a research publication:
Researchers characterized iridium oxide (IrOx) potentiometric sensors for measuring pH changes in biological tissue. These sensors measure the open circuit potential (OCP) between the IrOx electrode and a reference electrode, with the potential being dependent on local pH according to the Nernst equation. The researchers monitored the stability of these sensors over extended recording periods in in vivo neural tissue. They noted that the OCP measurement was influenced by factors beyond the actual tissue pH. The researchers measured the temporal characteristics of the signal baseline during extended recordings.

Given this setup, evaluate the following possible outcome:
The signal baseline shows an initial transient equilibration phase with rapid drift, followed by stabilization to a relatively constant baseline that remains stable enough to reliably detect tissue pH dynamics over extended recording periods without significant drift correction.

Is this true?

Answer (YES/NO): NO